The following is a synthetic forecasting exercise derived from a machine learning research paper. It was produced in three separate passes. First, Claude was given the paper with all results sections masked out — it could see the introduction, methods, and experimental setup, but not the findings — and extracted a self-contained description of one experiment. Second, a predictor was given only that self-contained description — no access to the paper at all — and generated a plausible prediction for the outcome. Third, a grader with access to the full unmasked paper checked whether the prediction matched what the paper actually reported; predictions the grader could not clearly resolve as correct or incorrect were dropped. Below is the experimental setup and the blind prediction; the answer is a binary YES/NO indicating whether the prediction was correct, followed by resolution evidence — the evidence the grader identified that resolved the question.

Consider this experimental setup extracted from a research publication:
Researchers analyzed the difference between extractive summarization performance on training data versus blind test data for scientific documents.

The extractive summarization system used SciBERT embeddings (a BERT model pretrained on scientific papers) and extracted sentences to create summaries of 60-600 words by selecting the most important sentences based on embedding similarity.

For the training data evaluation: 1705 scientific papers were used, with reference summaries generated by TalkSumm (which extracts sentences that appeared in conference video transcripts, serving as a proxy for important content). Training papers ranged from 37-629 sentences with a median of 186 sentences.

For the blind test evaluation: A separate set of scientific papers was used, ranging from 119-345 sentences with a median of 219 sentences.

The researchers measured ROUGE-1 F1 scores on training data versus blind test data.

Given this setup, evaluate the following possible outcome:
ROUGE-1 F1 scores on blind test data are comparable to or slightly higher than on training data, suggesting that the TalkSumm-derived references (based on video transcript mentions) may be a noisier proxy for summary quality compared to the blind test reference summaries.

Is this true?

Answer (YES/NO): NO